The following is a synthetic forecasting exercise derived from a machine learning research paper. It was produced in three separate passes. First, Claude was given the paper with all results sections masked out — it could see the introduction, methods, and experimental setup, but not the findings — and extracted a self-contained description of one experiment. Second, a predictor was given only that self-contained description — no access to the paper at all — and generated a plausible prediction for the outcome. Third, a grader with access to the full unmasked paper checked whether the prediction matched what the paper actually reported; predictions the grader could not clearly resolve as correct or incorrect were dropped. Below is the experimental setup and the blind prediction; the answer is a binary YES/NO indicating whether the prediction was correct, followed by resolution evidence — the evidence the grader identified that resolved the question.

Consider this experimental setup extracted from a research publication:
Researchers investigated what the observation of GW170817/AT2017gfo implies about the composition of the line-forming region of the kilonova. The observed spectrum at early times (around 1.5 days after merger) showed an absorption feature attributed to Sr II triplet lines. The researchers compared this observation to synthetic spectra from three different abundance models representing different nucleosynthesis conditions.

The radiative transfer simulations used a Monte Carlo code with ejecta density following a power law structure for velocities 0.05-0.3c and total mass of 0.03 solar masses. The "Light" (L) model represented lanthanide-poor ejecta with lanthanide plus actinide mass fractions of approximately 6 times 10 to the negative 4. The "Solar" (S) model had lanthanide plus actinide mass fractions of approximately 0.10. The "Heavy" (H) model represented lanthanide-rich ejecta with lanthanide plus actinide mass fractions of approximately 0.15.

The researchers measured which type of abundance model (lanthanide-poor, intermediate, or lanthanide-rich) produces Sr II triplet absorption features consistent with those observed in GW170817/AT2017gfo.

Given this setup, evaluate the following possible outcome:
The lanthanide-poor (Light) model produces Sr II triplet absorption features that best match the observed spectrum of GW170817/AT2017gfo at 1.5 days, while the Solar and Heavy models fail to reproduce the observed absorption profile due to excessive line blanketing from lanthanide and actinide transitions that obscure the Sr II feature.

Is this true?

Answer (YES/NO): YES